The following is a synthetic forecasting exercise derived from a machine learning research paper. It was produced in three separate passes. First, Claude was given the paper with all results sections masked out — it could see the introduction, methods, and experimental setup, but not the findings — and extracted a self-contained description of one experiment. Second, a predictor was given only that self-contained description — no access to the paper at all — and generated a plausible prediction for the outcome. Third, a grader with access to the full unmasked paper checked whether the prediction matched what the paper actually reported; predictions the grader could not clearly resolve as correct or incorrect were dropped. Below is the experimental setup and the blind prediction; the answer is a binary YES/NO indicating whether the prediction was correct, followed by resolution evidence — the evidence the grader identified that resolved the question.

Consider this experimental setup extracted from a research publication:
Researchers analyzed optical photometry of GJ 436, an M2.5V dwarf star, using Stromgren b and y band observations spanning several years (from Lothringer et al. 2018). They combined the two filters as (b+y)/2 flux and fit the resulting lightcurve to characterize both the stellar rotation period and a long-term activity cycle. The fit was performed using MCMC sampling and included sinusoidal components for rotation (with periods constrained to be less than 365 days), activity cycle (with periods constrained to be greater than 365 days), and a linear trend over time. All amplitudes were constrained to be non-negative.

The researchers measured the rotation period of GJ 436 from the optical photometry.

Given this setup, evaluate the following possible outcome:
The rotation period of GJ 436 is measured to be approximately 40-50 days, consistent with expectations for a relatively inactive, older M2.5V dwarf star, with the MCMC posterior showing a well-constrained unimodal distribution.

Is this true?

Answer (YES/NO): YES